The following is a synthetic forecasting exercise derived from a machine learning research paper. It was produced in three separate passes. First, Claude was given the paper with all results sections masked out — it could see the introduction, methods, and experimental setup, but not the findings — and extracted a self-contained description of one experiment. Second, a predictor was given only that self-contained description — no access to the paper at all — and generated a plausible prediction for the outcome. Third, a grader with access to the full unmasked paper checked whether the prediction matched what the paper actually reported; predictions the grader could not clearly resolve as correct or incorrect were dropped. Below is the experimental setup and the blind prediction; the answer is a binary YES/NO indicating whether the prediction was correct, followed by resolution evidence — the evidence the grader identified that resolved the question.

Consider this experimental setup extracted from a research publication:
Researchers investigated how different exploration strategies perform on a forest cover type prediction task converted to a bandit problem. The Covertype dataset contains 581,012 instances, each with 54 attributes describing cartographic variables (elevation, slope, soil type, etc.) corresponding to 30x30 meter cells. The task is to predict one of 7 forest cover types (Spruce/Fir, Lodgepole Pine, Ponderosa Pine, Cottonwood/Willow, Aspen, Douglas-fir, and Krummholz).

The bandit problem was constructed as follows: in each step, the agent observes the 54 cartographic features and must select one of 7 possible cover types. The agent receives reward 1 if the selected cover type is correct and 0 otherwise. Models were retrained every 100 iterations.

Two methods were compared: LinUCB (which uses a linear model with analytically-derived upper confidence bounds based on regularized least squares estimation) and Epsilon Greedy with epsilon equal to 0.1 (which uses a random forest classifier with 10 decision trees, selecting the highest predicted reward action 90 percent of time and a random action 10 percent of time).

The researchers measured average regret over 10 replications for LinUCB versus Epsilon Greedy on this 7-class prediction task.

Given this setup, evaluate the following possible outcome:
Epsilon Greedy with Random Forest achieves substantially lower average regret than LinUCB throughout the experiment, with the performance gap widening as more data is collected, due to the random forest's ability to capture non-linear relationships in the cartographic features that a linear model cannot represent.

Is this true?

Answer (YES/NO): NO